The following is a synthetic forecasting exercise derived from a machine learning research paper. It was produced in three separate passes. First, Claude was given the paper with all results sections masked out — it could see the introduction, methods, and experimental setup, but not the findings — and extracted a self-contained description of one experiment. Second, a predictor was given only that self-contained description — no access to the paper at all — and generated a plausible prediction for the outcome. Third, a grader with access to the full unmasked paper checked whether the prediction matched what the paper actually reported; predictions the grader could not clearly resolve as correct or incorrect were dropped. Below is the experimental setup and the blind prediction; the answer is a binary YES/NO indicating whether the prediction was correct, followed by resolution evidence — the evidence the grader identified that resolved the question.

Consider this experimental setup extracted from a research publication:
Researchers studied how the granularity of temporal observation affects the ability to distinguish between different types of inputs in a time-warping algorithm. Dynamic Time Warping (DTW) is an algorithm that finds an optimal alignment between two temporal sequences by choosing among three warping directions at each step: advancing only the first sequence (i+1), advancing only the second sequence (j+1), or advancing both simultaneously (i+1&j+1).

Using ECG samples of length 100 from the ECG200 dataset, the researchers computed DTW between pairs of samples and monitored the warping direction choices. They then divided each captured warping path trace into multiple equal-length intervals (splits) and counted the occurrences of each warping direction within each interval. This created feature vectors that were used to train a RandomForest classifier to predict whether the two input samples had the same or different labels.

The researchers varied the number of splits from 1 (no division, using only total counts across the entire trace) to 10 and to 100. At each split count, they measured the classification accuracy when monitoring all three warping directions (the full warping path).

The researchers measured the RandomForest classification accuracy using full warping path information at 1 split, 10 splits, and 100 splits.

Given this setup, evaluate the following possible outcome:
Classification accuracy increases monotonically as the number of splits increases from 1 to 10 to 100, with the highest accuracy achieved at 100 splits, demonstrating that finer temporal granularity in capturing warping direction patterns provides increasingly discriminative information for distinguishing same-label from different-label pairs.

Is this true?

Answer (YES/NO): YES